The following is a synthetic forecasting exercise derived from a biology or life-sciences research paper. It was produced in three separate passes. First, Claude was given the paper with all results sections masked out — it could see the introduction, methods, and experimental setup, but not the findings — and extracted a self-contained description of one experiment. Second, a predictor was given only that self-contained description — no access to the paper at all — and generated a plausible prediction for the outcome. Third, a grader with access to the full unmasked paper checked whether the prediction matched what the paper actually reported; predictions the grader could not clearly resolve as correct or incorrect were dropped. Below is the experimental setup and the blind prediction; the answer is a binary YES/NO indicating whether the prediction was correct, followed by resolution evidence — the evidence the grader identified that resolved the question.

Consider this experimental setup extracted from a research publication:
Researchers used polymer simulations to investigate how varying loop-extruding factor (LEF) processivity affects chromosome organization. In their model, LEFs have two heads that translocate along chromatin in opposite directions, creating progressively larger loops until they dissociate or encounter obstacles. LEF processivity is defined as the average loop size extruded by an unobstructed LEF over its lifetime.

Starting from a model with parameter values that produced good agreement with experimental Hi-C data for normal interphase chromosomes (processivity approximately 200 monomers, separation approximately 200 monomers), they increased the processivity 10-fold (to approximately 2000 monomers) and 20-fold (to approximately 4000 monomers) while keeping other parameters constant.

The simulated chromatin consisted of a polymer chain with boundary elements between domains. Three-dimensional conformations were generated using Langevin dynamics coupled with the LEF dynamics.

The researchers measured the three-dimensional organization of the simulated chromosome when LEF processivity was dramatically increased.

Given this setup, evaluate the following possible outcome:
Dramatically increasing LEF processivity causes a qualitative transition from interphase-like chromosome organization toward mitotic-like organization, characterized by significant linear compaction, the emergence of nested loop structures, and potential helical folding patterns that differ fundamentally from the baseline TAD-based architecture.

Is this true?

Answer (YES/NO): YES